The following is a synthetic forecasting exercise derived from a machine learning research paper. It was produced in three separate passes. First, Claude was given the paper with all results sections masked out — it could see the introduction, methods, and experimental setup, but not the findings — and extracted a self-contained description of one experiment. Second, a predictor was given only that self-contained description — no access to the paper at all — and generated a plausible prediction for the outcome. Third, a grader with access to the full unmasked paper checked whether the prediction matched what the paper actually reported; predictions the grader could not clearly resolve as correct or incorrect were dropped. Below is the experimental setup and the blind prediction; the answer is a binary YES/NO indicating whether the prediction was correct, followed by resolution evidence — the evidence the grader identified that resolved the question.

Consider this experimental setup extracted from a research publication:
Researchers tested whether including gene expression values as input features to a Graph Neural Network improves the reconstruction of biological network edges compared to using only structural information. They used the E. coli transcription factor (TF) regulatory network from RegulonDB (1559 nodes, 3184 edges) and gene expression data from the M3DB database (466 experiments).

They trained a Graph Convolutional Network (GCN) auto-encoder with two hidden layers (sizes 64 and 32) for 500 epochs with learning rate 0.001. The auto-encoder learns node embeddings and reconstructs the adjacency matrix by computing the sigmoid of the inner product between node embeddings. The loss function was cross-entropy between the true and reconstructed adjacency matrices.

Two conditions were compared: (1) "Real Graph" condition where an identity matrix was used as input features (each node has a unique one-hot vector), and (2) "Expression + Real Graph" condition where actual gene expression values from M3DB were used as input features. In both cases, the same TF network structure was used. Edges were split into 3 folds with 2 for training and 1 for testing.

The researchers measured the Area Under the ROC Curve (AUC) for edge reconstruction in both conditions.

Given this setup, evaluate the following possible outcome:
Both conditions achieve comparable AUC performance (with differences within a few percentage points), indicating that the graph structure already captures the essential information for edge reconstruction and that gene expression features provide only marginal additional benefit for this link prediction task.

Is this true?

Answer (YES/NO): NO